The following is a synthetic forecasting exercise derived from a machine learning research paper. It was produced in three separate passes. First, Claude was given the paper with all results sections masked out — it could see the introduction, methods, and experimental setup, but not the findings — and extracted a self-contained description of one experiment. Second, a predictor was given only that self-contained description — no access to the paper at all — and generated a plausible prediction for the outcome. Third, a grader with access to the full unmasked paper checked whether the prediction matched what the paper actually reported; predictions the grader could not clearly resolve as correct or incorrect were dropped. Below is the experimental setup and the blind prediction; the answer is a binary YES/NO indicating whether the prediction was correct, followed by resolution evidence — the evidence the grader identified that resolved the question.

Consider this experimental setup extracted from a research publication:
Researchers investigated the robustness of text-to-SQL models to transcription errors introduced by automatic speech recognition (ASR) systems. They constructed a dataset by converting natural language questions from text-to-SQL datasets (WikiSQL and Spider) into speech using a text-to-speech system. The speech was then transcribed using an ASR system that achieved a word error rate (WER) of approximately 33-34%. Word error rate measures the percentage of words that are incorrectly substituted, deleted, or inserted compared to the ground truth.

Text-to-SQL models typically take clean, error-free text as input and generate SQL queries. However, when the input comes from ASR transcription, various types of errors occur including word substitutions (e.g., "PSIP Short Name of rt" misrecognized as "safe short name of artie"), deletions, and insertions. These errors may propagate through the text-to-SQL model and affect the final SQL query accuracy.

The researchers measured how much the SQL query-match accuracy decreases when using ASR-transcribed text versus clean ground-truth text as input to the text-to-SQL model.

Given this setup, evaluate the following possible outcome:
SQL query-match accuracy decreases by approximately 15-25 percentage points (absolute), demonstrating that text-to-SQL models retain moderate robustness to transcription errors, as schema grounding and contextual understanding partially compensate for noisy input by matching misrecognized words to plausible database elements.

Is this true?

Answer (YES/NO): NO